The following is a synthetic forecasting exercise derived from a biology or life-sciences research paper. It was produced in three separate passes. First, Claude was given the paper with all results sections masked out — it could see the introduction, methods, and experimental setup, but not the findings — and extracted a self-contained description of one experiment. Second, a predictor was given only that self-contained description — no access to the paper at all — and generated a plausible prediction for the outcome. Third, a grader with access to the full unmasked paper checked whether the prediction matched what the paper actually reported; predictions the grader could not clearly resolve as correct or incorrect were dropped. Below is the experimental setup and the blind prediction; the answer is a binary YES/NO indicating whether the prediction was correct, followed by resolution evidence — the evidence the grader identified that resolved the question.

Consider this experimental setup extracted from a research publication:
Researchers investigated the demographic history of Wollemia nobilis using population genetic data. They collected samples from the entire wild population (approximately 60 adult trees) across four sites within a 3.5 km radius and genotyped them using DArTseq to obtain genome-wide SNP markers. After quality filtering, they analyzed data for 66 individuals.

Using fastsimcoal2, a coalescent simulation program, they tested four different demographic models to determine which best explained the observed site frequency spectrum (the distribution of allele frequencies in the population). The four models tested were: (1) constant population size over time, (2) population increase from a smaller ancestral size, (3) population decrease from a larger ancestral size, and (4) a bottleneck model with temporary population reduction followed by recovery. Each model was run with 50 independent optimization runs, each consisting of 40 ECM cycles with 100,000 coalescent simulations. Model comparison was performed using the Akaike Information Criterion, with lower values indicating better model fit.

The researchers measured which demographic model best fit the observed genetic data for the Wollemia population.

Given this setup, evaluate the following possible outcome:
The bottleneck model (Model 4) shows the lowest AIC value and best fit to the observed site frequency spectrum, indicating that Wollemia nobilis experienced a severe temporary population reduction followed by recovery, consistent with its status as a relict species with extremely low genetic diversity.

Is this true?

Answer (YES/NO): NO